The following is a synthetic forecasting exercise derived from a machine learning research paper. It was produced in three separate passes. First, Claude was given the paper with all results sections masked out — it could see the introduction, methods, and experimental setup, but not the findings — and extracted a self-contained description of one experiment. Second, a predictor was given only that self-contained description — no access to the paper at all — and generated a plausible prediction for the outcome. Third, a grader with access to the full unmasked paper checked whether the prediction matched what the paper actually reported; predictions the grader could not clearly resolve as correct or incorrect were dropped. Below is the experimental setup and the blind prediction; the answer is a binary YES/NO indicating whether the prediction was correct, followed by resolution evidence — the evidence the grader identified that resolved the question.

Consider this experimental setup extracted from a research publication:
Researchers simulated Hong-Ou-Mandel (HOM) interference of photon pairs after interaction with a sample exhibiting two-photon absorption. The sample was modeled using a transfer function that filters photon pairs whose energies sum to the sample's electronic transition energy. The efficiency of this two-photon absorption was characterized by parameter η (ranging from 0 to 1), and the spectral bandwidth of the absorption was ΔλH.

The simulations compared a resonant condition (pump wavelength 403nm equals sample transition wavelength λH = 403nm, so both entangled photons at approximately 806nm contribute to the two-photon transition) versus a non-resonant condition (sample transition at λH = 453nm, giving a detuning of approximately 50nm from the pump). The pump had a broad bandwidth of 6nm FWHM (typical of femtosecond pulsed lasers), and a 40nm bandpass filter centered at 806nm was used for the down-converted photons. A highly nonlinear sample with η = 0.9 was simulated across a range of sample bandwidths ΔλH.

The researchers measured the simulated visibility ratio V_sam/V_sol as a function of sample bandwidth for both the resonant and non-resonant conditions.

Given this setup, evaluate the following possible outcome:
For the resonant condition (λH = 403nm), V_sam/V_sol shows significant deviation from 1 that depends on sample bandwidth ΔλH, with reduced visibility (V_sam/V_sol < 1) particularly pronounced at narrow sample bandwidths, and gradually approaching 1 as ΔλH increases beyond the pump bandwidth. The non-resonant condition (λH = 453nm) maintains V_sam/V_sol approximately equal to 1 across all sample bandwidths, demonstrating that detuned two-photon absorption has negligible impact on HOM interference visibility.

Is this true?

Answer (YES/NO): NO